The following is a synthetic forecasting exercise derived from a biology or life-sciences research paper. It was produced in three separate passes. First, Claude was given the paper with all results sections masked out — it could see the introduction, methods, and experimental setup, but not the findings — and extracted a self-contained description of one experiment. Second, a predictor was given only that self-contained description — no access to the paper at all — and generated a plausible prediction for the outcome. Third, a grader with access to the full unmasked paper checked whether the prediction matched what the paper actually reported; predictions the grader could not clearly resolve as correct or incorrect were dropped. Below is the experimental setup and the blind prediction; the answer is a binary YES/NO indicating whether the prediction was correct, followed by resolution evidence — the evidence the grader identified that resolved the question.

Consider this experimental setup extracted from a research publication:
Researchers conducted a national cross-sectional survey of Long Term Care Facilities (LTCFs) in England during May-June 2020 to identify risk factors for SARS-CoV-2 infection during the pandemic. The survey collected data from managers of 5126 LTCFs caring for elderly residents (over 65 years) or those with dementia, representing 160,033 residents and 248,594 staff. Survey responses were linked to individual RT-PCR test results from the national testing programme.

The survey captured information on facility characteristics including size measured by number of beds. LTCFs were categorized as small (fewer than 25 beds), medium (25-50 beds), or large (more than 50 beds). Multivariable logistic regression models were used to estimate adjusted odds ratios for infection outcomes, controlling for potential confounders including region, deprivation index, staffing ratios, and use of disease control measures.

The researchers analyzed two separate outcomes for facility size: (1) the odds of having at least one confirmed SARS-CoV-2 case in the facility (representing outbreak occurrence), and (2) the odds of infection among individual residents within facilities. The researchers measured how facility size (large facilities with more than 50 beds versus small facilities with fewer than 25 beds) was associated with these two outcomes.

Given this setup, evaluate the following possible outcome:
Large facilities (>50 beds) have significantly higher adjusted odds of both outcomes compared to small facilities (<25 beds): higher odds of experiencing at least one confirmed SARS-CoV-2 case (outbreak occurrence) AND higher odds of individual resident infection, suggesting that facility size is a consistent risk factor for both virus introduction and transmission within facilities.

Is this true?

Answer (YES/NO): NO